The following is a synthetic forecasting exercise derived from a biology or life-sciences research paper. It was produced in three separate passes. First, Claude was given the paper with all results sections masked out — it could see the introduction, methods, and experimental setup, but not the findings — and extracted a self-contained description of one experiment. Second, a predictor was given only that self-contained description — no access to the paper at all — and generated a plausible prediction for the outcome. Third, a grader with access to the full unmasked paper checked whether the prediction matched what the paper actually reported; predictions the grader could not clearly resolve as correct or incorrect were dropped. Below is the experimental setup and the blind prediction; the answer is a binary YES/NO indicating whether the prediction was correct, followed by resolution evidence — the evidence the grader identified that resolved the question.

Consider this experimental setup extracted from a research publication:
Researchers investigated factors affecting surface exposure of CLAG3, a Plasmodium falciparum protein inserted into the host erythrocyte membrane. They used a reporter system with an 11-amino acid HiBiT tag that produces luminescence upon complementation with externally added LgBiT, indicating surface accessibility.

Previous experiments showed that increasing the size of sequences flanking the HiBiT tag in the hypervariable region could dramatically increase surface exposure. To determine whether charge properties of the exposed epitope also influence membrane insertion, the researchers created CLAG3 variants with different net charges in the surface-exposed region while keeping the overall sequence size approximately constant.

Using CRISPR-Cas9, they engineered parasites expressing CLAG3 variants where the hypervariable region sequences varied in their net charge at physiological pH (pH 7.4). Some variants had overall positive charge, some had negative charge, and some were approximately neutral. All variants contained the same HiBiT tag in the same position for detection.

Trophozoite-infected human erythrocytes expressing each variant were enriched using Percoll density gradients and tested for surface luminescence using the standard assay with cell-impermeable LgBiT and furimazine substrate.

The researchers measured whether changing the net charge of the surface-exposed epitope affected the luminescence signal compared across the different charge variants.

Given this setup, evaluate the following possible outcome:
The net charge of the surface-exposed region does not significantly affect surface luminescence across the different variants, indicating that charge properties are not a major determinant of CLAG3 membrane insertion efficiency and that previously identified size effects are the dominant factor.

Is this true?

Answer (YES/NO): NO